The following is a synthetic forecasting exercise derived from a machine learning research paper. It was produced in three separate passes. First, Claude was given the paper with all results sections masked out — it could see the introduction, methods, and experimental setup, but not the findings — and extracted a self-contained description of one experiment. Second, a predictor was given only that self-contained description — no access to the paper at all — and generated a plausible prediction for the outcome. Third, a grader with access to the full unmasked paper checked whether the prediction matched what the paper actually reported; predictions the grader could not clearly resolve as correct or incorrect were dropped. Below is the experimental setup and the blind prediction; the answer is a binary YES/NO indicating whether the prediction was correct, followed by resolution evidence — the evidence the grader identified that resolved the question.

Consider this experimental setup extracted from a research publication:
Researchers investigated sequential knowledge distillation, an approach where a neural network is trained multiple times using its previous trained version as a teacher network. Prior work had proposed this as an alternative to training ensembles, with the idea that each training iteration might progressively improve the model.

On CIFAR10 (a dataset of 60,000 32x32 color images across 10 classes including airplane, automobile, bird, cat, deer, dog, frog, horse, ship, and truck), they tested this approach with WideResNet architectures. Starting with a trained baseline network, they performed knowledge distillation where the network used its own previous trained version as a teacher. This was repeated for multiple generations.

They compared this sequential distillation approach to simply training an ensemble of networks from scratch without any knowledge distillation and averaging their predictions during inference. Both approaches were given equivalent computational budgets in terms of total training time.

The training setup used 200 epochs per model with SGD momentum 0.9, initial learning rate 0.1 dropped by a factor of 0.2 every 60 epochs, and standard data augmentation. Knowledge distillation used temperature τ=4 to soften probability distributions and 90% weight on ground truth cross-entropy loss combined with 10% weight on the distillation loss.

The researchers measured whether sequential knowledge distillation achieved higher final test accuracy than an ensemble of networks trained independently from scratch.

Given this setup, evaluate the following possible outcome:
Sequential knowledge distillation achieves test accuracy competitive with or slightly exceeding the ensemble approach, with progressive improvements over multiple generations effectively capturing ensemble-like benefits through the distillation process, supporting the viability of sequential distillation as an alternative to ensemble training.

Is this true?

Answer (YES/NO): NO